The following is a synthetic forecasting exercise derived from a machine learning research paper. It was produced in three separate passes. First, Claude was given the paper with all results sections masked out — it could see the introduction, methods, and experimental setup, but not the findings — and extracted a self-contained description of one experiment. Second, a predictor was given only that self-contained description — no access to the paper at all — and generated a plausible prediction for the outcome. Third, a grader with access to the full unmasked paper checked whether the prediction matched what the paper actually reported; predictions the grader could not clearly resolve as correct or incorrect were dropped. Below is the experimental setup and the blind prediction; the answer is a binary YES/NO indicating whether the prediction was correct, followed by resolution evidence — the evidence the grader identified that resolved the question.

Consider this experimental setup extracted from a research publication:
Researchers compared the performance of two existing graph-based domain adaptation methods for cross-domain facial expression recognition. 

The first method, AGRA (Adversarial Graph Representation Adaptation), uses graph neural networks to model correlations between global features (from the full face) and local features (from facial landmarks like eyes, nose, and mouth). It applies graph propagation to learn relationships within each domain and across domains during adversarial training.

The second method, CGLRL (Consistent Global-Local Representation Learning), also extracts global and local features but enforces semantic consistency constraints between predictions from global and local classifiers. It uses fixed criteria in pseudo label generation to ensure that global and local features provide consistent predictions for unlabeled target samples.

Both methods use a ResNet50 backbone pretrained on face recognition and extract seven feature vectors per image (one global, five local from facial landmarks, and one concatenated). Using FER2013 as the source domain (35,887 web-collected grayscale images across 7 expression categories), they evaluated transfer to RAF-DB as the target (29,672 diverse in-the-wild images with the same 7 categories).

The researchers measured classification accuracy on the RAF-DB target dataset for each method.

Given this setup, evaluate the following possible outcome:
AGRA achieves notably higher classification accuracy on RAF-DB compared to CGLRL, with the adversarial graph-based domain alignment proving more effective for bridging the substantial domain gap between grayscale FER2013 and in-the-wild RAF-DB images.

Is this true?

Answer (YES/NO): NO